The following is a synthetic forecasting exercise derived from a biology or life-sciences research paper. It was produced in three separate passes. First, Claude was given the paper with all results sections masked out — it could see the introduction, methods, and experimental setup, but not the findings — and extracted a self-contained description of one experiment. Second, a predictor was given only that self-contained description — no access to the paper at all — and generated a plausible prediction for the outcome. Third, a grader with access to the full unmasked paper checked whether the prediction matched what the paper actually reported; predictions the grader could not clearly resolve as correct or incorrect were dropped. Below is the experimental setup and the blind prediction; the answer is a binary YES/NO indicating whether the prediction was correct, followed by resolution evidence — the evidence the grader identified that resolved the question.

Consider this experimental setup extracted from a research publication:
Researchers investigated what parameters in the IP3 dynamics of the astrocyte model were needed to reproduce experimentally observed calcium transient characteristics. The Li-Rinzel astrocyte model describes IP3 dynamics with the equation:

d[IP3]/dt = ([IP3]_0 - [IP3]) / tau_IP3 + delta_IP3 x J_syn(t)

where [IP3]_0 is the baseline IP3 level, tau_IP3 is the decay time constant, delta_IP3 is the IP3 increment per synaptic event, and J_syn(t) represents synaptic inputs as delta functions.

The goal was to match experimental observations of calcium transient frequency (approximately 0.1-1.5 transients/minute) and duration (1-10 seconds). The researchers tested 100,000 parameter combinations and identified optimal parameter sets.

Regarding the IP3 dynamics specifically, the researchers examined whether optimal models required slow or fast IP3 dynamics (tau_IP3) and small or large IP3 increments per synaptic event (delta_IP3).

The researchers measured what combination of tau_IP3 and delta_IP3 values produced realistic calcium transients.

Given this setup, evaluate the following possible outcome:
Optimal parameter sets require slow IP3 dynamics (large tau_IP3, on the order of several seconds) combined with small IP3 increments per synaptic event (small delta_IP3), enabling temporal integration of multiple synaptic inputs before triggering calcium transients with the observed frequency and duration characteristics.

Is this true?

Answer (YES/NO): NO